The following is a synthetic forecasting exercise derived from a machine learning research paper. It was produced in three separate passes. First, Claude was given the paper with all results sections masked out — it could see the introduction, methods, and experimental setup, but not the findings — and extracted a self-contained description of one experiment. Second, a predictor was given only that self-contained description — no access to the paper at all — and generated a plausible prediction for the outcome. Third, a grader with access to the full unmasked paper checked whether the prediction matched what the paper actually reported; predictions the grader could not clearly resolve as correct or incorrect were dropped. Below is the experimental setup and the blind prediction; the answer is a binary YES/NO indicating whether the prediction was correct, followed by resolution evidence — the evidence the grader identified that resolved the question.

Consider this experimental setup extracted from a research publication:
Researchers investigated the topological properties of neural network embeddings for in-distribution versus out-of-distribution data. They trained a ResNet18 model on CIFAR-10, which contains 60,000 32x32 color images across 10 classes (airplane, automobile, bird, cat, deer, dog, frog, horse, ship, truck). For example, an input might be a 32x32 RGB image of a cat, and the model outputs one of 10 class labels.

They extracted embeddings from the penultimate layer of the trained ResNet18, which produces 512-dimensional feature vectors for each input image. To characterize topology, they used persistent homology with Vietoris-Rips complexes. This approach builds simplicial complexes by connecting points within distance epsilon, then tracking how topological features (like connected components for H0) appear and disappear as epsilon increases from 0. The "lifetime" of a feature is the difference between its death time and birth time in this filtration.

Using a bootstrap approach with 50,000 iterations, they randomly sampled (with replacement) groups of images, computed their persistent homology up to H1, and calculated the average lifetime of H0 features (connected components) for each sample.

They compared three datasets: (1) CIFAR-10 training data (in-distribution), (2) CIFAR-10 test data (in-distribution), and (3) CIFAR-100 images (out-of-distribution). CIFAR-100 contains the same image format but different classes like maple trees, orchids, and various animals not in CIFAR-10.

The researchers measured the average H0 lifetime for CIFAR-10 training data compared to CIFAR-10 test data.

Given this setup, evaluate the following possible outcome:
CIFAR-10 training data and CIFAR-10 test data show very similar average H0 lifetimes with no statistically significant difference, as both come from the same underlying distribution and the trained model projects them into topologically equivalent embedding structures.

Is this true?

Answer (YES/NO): YES